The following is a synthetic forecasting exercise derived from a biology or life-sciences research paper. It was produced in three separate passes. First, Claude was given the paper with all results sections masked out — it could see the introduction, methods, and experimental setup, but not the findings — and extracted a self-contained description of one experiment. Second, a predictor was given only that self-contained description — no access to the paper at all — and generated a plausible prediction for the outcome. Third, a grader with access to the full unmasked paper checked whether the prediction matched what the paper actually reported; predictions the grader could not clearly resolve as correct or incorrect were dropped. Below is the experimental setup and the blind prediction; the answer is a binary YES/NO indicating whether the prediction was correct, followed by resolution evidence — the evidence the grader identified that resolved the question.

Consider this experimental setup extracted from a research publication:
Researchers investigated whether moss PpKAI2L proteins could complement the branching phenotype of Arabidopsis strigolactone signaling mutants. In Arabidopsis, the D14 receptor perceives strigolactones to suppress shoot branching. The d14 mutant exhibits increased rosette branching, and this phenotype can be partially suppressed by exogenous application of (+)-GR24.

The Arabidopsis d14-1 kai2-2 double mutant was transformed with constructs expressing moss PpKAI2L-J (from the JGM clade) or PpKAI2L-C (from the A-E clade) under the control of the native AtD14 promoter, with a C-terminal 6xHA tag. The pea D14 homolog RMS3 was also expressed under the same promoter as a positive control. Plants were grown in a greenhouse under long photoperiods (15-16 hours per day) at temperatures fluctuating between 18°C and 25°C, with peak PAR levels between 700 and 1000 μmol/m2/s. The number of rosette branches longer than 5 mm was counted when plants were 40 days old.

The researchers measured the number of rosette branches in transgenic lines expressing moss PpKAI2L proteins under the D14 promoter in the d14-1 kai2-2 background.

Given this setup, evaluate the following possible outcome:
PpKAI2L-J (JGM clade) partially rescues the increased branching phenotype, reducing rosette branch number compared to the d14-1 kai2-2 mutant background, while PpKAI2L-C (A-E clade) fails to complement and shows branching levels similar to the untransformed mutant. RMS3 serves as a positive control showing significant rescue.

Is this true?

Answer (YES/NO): NO